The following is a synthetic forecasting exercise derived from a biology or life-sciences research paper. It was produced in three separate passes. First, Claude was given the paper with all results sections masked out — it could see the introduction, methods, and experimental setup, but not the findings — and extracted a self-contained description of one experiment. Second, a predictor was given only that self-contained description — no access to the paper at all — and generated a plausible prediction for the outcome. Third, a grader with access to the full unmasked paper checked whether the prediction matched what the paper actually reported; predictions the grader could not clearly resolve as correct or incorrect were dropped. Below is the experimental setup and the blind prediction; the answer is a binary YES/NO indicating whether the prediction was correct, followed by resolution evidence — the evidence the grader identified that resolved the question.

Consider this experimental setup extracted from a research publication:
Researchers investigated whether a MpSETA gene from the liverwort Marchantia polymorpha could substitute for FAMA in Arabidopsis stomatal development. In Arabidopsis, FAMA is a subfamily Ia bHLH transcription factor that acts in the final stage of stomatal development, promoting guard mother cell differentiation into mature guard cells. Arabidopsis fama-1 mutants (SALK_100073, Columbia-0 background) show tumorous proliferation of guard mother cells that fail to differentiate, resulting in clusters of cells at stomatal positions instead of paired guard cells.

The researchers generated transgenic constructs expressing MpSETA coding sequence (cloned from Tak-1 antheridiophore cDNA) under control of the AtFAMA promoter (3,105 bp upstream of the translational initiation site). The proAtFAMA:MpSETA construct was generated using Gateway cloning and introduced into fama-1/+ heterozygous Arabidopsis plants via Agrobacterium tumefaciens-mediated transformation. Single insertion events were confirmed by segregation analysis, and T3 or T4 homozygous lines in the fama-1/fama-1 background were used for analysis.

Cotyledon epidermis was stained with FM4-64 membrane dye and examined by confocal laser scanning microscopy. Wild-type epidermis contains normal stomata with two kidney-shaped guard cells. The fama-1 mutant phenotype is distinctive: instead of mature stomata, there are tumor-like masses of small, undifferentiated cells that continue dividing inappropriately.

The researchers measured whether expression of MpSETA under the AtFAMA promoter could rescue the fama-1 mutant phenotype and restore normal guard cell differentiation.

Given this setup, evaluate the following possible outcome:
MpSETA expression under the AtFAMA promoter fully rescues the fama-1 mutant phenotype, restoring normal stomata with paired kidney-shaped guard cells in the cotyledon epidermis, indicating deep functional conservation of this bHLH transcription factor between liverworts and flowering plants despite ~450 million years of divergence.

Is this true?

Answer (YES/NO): NO